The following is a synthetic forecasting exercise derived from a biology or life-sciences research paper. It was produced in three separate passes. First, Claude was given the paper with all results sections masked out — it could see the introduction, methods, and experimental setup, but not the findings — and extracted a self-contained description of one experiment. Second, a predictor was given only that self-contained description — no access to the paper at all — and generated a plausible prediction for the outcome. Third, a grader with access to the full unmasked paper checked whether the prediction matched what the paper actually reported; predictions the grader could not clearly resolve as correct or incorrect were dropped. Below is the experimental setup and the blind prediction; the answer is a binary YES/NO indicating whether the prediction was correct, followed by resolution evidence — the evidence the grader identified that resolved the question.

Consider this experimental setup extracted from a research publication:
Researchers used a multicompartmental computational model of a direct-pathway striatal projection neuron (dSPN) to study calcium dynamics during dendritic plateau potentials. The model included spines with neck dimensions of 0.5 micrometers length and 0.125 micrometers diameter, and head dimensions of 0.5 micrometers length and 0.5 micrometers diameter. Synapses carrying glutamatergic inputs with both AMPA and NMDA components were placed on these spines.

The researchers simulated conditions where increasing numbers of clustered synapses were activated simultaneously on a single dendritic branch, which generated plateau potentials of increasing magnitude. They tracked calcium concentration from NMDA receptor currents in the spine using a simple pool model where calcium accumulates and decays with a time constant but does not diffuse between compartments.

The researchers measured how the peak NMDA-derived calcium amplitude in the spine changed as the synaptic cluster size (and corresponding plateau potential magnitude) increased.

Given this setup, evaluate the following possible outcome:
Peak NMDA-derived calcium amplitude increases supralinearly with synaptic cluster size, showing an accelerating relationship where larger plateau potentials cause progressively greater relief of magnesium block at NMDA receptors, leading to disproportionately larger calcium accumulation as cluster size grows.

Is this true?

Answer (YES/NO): NO